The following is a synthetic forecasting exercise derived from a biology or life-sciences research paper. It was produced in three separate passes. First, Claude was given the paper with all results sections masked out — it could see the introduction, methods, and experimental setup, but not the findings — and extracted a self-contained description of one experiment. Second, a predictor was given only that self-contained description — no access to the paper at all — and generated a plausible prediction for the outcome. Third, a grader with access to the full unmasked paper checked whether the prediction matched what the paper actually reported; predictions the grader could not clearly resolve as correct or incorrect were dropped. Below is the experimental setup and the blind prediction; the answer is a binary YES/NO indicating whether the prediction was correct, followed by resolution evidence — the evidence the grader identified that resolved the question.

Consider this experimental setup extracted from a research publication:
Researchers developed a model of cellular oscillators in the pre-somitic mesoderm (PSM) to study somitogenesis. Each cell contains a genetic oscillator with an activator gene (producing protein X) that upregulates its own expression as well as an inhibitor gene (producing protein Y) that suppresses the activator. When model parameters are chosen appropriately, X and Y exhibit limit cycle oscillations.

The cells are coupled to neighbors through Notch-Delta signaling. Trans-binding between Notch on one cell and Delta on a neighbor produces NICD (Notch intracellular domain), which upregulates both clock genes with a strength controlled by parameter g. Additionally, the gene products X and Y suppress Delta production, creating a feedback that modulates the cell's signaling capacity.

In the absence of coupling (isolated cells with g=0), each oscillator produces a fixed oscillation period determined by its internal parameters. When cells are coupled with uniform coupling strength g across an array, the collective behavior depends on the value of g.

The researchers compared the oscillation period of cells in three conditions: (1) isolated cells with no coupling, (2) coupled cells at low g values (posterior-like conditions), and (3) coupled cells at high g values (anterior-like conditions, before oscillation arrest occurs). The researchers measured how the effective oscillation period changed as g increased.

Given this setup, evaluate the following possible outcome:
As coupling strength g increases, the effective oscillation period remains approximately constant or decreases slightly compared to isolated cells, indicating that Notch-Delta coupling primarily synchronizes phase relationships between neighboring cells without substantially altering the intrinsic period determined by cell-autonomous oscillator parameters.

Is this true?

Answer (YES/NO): NO